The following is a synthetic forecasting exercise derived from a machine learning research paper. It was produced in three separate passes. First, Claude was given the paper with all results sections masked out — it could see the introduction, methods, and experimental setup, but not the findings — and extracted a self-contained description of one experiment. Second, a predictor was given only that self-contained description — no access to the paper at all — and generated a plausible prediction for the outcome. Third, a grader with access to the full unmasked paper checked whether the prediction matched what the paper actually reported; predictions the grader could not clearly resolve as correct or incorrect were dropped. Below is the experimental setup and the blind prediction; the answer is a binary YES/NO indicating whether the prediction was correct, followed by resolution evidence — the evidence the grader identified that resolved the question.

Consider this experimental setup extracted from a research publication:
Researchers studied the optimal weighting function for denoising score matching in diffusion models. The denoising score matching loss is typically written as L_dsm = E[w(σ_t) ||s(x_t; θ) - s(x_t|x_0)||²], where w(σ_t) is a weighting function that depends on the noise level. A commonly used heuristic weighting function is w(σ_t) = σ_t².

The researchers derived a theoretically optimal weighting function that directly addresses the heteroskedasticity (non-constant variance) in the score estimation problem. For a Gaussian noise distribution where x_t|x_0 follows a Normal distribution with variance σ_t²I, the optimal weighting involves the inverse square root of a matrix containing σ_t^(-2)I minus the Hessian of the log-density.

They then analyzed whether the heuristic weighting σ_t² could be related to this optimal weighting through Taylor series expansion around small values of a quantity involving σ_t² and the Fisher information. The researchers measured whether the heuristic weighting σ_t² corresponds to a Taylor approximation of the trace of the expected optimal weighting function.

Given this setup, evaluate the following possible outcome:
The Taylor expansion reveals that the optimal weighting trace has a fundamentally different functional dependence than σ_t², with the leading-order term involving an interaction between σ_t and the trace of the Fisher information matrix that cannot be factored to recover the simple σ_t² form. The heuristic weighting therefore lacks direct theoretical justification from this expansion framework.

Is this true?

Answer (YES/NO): NO